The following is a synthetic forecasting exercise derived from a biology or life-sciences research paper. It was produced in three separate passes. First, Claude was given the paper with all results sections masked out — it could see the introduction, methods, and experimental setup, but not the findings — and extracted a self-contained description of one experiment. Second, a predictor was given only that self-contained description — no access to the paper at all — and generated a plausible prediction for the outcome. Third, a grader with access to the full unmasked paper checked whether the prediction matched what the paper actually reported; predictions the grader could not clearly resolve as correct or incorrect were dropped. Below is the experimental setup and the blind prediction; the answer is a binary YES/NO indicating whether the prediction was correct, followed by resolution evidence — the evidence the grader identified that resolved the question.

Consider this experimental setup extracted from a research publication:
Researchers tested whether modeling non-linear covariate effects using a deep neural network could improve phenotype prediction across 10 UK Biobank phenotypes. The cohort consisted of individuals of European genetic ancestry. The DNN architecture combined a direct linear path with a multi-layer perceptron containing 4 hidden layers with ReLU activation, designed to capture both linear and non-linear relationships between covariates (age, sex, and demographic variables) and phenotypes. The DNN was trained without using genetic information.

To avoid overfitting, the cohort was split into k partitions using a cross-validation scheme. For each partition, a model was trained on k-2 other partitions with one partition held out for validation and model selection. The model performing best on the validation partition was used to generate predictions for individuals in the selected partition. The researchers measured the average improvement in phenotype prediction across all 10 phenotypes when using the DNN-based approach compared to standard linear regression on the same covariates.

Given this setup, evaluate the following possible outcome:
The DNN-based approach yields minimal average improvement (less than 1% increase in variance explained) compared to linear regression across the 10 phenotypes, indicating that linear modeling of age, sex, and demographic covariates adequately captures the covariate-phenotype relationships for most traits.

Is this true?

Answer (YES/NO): NO